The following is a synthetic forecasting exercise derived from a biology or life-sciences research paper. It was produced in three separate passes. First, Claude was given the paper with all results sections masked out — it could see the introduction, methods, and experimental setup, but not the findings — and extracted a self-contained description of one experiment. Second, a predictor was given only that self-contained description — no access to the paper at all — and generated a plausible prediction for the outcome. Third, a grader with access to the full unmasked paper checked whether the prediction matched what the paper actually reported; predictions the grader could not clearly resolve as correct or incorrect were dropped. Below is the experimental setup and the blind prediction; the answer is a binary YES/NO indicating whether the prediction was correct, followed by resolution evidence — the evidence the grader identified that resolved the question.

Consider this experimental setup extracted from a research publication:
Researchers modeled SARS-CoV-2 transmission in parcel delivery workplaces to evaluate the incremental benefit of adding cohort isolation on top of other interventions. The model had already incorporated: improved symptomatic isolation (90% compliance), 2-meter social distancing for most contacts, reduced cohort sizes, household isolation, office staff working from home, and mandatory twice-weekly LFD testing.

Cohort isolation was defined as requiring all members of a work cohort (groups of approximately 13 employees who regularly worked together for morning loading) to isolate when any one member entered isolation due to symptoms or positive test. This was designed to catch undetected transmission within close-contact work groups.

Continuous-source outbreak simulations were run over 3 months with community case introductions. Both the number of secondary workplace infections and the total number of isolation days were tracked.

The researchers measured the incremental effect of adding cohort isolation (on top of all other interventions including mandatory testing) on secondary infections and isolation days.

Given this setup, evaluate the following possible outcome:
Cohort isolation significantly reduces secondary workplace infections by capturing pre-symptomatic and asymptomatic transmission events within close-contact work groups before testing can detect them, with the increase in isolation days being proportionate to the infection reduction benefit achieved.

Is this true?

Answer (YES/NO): NO